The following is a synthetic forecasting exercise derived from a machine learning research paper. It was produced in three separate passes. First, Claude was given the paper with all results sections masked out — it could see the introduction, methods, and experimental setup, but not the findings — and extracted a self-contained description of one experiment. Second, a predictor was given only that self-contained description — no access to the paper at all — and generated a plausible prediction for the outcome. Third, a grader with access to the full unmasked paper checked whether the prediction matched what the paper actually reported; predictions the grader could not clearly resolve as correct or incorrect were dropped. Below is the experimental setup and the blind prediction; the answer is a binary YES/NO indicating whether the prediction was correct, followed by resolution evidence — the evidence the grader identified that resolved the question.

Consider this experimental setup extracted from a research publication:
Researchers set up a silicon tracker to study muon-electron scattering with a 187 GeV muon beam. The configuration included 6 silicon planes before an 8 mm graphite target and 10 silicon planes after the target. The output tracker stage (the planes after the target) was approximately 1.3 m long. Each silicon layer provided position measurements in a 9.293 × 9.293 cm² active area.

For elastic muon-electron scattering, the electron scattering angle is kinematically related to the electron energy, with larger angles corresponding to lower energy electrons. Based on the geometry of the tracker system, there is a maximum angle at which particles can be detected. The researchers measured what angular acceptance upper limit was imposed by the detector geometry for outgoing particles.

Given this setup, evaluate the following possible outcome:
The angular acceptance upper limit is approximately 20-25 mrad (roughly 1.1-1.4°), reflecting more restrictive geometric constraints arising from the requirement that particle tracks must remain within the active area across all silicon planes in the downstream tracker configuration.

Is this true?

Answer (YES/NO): NO